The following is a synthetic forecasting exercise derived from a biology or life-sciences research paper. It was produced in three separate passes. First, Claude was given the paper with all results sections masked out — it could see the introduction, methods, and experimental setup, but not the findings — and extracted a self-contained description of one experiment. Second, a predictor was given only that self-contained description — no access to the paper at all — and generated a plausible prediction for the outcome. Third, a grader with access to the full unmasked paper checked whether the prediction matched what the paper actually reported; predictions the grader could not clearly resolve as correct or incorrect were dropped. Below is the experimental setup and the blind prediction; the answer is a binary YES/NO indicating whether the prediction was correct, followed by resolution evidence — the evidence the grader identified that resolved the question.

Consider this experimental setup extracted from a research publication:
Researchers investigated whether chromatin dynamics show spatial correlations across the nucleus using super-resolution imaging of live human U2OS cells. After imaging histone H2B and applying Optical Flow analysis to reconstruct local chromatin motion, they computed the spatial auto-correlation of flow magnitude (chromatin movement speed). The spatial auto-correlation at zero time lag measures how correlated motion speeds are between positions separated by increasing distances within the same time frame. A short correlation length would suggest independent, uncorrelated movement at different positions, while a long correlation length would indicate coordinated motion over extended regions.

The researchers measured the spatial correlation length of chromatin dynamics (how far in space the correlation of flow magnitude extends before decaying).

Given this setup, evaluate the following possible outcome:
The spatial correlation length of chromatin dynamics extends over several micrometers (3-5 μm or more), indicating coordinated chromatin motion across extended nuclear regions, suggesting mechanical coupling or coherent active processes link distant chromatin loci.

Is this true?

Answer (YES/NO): YES